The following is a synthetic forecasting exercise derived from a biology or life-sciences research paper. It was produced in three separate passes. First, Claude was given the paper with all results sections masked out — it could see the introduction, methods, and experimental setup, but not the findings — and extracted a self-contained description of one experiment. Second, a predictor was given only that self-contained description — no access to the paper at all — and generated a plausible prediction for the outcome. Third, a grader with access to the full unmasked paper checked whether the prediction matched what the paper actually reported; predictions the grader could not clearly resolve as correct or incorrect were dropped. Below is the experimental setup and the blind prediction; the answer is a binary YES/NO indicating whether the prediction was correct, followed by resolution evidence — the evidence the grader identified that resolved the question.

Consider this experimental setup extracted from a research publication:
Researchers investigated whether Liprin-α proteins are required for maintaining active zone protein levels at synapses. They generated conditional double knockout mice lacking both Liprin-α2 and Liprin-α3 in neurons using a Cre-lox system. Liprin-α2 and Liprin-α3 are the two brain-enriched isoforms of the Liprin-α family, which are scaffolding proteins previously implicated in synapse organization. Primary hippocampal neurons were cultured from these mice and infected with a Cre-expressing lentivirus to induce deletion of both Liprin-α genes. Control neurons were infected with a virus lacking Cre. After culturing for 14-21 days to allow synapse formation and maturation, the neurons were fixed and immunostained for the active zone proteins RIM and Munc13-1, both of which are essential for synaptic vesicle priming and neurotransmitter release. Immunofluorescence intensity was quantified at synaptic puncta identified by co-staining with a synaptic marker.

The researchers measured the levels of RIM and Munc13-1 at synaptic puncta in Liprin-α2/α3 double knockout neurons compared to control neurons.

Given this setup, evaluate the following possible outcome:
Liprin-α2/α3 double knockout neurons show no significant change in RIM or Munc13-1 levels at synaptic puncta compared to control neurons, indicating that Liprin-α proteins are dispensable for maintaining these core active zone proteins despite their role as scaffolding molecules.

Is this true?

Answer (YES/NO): NO